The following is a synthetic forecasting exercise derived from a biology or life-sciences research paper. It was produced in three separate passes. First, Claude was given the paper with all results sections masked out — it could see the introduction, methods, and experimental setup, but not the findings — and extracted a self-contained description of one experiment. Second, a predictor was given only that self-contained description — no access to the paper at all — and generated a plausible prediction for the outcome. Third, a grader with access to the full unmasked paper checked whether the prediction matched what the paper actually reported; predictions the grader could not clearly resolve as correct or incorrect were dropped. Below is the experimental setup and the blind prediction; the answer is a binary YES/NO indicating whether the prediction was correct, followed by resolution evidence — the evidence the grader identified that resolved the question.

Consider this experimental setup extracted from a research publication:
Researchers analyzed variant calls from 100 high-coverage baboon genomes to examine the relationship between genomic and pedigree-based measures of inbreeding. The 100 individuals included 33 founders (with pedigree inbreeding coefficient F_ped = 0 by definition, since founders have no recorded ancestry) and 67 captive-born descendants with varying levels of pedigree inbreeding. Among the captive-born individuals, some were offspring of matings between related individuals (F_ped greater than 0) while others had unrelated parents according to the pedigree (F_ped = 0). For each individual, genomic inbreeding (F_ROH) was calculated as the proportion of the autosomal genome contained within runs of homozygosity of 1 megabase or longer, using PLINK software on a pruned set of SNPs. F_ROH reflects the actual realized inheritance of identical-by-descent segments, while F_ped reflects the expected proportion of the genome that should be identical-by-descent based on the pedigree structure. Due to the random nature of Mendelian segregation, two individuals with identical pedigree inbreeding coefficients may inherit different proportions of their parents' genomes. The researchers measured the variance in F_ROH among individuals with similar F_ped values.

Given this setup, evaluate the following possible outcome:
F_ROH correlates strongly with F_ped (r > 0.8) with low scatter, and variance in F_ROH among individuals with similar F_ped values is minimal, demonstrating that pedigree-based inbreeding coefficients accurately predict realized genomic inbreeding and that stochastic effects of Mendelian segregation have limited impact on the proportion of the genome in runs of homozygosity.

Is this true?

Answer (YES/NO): NO